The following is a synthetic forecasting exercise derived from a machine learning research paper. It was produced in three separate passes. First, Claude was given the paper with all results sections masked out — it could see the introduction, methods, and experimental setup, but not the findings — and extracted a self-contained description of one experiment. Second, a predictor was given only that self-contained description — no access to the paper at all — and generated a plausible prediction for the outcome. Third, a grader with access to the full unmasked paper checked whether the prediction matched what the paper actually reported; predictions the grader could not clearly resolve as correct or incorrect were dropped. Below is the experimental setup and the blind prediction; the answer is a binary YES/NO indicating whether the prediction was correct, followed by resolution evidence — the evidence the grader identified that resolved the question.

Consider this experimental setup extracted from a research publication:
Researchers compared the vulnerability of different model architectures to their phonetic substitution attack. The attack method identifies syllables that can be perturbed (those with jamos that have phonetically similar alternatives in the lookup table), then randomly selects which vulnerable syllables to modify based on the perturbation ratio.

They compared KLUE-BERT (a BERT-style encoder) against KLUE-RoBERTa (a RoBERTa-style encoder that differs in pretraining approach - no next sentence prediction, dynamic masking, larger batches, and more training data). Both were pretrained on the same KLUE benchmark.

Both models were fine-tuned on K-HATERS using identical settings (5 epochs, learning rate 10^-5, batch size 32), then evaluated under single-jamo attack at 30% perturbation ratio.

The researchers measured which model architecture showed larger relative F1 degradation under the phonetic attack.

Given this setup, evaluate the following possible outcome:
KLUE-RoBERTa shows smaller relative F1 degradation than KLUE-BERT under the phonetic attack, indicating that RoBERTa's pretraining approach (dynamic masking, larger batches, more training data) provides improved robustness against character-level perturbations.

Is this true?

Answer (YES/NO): NO